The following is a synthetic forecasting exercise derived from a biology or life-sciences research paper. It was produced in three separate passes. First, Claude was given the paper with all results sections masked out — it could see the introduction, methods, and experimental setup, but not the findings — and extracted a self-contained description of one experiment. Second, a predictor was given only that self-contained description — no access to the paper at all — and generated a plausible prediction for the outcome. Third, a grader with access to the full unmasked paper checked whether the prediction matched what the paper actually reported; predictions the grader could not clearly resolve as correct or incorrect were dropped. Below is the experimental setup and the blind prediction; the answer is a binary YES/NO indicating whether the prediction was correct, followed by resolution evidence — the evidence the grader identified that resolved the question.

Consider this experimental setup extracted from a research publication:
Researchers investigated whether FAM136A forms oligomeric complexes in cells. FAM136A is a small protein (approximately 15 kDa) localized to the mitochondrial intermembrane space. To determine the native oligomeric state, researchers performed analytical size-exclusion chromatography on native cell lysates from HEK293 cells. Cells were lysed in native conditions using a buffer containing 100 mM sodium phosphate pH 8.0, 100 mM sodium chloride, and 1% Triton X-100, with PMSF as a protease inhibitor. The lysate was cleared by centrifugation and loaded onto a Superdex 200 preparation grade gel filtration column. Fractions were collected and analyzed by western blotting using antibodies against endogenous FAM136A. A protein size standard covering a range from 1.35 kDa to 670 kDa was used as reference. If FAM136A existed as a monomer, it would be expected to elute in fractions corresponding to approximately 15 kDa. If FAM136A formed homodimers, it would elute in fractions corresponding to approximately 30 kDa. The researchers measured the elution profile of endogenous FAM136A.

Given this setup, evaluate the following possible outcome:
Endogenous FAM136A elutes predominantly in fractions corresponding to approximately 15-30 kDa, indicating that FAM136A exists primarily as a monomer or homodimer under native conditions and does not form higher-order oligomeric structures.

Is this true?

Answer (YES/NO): YES